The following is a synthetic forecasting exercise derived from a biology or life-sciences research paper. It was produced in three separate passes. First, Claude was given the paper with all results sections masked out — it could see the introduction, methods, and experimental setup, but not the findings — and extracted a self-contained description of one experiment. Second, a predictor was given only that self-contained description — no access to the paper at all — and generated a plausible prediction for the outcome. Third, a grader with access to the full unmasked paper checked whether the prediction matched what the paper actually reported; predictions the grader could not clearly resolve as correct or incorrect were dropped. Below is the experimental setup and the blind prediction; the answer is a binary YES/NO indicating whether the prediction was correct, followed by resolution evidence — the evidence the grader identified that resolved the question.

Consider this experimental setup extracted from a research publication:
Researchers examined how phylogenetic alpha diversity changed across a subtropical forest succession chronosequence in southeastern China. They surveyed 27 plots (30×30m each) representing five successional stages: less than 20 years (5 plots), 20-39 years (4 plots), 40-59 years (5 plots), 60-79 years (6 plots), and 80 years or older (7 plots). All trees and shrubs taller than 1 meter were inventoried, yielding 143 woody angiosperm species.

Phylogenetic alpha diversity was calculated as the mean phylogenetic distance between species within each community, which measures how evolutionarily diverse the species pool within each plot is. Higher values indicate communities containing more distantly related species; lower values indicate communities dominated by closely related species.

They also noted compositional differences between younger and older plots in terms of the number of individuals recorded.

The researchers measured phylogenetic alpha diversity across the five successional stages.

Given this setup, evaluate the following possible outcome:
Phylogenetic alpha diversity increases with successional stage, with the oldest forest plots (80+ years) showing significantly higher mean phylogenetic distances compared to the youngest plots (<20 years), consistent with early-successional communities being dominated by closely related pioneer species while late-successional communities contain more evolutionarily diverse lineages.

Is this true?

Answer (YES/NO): NO